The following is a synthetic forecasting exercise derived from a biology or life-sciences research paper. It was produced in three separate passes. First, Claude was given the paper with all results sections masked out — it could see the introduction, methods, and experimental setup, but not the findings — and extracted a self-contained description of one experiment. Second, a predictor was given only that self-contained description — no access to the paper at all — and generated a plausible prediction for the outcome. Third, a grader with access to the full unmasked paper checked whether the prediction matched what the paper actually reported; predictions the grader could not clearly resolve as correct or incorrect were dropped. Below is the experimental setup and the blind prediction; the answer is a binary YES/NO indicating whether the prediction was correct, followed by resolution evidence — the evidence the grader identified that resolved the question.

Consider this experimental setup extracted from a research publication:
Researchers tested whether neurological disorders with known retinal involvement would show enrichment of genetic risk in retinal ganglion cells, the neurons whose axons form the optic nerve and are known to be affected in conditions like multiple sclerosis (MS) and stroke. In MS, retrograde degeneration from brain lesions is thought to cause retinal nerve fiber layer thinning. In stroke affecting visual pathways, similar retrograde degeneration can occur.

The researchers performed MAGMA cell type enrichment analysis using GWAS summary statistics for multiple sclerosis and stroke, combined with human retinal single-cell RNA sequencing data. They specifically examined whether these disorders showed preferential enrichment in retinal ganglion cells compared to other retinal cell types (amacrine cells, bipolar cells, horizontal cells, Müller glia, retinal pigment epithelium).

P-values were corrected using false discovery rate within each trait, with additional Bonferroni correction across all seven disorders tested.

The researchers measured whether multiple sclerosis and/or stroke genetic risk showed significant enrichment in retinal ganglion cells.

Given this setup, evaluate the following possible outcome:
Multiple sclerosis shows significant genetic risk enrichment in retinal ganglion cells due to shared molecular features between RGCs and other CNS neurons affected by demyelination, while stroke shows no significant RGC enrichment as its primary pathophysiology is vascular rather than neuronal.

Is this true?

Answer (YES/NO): NO